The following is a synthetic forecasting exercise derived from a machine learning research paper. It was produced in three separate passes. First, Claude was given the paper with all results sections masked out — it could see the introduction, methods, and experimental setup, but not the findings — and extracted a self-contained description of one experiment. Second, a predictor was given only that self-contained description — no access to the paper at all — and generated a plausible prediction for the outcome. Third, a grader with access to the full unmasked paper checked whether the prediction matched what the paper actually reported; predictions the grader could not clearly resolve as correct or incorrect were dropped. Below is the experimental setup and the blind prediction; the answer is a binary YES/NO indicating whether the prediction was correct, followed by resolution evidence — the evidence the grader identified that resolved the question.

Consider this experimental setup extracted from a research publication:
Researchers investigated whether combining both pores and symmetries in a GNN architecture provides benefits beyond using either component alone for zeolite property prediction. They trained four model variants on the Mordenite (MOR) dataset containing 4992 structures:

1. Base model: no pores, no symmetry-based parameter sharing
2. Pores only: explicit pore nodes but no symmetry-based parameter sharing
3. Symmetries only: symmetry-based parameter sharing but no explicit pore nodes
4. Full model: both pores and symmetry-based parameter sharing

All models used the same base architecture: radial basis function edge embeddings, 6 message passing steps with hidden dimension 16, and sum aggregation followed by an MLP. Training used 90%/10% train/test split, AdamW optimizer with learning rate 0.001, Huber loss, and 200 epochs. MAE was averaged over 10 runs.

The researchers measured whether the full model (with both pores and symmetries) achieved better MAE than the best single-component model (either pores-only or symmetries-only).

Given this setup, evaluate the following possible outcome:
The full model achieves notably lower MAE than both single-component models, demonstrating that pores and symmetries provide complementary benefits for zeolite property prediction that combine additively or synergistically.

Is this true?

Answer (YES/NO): YES